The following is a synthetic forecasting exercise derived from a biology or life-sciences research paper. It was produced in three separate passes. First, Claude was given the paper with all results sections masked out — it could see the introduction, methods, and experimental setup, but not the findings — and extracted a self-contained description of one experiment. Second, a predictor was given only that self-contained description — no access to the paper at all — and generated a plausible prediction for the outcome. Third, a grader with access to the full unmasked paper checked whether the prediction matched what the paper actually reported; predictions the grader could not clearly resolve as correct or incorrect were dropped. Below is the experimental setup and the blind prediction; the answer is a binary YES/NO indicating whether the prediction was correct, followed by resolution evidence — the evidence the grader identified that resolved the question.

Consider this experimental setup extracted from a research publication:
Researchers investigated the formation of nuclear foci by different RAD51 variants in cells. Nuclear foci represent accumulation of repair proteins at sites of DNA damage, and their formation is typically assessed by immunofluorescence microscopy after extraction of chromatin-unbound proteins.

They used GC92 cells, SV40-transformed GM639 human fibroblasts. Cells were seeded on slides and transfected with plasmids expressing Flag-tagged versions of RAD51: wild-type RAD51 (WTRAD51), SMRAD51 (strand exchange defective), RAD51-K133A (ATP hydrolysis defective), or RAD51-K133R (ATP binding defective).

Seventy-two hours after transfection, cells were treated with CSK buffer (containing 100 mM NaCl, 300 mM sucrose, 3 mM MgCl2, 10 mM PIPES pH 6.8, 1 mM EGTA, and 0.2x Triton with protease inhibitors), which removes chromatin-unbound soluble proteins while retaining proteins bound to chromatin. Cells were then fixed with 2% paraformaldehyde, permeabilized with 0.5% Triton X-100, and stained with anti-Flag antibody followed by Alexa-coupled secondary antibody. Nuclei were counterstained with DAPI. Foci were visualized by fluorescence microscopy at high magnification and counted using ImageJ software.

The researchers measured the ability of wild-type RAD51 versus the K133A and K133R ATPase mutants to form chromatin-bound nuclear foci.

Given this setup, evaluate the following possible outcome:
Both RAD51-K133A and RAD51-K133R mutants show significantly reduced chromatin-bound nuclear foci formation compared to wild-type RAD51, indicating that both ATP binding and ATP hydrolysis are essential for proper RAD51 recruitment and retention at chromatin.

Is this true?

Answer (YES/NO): YES